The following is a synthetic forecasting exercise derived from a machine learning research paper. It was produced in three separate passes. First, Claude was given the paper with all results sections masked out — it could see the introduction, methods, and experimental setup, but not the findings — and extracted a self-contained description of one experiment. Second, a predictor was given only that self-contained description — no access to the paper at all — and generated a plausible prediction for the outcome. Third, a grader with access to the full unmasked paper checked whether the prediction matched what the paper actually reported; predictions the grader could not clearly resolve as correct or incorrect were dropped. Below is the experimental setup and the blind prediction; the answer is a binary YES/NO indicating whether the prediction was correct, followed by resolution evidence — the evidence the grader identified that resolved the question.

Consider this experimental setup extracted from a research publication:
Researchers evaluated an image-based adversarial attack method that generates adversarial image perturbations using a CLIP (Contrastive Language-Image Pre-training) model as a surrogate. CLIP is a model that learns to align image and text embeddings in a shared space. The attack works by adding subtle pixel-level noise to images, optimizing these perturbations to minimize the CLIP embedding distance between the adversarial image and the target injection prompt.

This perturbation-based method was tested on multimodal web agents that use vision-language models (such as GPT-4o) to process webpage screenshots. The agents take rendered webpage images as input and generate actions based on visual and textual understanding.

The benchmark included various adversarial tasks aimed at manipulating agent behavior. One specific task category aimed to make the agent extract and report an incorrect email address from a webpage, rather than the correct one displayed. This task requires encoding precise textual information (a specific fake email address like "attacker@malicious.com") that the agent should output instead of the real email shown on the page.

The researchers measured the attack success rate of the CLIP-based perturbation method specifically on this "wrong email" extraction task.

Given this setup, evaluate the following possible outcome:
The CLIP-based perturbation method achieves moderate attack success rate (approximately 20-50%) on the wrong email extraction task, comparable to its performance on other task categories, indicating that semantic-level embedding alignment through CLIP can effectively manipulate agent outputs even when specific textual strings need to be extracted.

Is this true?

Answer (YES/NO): NO